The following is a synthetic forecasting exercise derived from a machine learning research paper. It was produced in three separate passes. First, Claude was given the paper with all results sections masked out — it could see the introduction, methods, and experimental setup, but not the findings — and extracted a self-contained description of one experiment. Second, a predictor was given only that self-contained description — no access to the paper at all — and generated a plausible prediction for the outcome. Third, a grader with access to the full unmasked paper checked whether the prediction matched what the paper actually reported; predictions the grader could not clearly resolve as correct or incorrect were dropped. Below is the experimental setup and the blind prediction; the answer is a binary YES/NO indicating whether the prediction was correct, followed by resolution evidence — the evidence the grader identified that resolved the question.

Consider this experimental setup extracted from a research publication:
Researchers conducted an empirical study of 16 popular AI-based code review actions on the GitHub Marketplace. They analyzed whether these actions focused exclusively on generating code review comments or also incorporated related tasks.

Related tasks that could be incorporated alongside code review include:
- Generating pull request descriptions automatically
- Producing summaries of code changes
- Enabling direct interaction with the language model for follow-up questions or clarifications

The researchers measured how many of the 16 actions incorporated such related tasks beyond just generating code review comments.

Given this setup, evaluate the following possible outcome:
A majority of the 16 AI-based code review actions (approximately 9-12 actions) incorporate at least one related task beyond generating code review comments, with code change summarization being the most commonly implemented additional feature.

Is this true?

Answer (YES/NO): NO